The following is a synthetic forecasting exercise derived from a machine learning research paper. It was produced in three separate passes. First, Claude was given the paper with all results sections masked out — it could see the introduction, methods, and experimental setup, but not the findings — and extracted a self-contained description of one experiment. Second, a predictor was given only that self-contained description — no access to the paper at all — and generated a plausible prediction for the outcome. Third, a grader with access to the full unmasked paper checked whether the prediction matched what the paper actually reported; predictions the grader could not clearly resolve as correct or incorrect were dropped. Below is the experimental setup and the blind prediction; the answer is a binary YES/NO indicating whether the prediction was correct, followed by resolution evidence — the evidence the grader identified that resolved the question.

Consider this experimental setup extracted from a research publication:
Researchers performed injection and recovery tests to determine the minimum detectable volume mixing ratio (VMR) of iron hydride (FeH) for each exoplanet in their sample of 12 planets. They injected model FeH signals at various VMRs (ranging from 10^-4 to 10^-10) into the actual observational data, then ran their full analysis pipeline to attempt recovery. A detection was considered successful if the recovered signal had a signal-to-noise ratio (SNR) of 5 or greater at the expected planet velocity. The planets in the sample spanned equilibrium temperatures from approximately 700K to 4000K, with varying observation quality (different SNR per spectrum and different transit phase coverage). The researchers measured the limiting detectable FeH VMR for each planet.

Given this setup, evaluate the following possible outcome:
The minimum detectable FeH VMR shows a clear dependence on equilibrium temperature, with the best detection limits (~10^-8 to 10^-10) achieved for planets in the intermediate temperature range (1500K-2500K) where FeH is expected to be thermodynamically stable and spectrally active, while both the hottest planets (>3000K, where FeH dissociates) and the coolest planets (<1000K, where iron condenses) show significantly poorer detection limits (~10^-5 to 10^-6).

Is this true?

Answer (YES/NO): NO